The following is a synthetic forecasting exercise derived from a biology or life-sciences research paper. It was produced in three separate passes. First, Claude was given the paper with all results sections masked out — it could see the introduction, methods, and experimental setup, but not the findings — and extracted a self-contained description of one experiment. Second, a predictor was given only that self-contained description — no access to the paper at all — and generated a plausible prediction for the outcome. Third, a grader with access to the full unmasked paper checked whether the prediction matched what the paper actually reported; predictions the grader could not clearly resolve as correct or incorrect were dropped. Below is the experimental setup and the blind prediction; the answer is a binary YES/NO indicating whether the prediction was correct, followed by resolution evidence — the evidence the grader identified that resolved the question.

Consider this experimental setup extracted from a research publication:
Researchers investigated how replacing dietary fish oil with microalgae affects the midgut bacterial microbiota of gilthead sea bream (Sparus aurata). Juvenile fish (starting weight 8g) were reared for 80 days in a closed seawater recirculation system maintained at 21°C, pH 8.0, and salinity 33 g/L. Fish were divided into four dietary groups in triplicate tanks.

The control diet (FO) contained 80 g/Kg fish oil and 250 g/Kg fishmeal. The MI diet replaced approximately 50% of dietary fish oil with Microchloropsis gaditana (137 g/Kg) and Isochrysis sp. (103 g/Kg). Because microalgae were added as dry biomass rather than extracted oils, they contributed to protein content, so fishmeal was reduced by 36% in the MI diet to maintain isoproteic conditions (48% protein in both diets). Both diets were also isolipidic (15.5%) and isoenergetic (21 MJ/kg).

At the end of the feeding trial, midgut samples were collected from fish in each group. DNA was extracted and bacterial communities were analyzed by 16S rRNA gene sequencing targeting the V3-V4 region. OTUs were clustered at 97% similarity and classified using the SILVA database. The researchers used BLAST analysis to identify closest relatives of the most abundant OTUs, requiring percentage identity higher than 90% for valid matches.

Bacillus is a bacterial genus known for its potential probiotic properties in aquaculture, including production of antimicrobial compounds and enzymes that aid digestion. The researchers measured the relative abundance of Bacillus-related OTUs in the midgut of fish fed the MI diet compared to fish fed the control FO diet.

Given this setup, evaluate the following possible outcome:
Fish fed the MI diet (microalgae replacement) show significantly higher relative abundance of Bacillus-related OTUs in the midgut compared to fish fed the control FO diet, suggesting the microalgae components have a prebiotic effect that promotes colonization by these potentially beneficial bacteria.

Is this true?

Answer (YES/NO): NO